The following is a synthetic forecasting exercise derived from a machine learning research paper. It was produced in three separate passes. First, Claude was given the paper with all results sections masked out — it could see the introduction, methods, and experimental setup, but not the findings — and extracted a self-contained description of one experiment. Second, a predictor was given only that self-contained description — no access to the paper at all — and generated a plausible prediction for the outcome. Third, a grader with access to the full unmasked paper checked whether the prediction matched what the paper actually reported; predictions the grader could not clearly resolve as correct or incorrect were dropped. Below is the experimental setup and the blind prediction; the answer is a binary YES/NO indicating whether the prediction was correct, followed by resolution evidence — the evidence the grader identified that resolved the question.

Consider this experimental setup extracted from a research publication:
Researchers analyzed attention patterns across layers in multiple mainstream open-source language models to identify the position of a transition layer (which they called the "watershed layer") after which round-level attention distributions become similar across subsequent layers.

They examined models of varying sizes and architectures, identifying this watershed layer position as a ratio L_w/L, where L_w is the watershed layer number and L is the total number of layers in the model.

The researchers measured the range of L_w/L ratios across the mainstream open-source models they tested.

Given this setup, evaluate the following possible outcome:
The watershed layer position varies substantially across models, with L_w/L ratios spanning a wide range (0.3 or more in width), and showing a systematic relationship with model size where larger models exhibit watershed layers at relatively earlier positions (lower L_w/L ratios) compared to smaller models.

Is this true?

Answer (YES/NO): NO